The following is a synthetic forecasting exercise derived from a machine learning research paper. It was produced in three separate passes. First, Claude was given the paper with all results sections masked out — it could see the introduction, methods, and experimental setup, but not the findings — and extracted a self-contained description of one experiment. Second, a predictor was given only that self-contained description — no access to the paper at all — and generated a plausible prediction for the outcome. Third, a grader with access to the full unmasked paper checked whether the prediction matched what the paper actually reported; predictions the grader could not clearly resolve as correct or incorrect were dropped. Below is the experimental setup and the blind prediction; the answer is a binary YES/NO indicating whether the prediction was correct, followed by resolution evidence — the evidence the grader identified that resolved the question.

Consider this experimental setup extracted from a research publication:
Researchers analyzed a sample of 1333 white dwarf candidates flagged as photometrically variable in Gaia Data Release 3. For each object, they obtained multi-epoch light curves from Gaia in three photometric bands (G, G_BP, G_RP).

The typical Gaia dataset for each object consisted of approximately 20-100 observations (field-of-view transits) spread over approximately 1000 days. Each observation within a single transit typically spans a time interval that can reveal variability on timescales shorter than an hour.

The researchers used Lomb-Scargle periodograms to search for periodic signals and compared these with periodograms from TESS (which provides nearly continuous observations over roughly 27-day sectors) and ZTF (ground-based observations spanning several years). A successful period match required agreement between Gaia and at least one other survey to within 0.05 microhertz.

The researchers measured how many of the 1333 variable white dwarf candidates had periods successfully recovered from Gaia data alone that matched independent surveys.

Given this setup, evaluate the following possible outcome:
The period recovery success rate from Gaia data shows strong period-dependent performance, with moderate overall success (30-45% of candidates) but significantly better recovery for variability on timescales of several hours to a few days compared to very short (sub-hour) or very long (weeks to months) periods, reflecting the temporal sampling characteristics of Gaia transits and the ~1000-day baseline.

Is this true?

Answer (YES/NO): NO